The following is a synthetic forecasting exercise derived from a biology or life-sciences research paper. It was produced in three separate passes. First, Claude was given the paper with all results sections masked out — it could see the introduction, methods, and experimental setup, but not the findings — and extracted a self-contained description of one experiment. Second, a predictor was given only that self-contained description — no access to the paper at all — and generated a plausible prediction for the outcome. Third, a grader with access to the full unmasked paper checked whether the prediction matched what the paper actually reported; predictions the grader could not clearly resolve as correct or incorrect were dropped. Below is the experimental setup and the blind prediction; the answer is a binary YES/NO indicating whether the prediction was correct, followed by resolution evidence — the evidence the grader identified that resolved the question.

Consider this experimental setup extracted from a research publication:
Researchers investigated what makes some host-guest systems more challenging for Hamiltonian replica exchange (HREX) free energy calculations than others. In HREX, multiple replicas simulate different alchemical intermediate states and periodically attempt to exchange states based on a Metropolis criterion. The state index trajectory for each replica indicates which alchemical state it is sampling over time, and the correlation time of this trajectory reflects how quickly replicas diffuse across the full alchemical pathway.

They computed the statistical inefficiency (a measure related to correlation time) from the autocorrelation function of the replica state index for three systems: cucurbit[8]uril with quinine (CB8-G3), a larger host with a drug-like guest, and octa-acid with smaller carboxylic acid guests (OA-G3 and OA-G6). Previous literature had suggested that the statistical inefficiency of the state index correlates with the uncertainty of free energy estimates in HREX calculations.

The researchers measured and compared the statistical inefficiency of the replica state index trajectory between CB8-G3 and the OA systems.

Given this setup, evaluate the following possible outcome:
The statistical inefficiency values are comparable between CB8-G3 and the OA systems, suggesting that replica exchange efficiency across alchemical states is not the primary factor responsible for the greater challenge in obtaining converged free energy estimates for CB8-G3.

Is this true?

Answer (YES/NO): NO